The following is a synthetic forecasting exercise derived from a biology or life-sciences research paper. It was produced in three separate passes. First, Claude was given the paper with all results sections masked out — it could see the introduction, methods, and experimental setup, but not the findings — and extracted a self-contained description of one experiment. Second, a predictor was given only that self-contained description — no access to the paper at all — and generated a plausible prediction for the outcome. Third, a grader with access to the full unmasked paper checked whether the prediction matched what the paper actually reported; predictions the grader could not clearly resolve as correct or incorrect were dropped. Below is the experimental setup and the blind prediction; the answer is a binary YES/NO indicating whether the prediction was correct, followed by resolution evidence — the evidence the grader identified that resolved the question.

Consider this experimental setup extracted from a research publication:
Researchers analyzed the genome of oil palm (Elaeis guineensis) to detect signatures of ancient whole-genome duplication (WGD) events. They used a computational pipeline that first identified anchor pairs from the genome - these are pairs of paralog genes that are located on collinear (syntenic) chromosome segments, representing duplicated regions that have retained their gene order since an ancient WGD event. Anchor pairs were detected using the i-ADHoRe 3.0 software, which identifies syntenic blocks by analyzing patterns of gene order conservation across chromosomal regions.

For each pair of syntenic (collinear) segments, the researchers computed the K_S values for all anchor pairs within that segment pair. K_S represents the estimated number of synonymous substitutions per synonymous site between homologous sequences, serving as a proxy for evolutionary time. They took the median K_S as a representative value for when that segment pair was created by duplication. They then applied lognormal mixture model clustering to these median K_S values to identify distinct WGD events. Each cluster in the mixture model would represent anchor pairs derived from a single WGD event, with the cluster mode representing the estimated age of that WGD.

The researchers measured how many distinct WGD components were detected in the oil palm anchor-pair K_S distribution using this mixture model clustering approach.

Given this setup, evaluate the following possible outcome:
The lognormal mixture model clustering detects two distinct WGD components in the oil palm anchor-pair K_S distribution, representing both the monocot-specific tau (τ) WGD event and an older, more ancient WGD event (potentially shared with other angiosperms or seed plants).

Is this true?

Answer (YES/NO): NO